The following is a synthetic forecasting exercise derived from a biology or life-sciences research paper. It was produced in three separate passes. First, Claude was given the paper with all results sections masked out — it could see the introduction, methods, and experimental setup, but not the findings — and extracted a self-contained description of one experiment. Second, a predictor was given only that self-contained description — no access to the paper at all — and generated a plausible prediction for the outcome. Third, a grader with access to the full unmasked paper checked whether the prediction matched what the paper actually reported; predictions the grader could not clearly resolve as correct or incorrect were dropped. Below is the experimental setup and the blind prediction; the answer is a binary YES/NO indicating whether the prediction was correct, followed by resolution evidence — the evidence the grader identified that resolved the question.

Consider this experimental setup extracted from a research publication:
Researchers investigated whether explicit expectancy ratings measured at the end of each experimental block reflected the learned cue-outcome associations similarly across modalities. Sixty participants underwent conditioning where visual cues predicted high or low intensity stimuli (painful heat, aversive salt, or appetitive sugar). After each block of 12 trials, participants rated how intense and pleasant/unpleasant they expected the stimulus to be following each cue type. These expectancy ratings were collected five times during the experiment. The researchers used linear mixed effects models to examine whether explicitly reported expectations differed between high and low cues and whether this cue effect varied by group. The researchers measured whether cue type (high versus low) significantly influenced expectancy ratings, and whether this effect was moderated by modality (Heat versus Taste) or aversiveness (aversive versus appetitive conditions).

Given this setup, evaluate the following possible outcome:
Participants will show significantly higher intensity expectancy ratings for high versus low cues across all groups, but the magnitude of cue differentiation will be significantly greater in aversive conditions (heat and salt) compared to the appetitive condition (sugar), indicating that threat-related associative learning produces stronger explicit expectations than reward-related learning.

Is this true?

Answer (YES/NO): NO